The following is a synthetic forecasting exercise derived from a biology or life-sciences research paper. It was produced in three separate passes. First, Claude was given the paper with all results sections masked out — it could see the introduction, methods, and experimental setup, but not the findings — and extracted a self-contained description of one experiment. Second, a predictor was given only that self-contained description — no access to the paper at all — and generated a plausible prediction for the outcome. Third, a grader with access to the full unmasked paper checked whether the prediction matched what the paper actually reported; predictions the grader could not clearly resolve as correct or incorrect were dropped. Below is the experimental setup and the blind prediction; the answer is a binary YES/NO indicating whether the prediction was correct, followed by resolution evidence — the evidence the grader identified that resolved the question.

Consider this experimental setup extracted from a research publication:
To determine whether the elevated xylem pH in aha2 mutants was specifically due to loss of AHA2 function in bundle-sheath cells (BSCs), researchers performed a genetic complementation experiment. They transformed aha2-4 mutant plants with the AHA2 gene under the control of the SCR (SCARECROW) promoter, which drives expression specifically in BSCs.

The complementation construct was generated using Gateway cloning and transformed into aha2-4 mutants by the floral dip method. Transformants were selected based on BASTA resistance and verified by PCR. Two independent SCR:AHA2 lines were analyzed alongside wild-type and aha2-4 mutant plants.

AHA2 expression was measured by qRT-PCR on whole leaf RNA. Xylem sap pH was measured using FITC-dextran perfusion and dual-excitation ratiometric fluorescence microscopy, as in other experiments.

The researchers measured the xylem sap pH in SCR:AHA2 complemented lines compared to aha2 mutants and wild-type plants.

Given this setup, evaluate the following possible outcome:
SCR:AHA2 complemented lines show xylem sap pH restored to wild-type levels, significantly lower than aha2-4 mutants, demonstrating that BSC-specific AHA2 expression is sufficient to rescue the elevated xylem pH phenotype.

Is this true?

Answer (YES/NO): YES